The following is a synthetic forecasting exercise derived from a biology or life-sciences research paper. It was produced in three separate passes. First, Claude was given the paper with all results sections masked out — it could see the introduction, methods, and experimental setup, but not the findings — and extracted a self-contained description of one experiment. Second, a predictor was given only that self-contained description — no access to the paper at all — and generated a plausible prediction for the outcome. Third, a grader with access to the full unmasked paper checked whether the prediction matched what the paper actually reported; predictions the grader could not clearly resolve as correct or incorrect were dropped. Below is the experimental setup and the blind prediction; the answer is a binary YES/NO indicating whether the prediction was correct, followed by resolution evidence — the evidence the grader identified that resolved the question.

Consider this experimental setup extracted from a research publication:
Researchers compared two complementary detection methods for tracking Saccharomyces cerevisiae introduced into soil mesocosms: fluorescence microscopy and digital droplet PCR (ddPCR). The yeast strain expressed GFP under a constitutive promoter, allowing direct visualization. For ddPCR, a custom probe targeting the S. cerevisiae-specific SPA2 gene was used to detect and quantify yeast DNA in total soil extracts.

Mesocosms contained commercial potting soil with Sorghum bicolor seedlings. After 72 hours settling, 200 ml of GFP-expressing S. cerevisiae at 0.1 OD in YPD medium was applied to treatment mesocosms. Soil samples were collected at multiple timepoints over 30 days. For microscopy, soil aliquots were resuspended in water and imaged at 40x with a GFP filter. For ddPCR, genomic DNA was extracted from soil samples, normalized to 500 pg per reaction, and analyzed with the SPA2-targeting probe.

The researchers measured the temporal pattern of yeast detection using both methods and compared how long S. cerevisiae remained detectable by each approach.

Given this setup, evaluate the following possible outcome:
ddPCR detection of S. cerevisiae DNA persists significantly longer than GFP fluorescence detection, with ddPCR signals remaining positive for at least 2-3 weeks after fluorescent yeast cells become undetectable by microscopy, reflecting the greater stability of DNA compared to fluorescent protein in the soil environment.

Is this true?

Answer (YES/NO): NO